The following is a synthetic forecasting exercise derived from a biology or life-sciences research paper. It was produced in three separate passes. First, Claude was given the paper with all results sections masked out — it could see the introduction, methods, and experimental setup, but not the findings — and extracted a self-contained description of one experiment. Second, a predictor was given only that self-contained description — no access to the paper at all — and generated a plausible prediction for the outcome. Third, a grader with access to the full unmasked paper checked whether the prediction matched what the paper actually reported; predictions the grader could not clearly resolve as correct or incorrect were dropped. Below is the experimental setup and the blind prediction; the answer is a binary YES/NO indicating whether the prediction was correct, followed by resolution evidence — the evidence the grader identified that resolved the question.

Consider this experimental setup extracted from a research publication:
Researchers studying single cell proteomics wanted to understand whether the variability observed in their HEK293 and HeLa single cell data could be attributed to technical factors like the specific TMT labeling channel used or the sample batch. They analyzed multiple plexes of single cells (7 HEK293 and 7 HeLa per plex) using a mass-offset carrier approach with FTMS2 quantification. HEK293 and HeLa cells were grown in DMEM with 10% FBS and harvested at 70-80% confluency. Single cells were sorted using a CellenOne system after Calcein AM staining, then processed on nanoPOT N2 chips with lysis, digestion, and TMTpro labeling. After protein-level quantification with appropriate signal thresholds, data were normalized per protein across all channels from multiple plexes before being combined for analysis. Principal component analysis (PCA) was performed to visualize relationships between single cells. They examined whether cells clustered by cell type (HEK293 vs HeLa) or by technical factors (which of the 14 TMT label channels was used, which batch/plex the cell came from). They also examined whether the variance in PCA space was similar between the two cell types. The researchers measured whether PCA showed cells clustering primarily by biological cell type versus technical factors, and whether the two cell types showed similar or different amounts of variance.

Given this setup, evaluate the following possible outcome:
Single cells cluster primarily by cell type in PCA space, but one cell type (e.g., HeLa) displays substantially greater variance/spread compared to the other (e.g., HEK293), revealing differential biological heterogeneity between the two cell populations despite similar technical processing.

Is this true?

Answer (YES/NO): YES